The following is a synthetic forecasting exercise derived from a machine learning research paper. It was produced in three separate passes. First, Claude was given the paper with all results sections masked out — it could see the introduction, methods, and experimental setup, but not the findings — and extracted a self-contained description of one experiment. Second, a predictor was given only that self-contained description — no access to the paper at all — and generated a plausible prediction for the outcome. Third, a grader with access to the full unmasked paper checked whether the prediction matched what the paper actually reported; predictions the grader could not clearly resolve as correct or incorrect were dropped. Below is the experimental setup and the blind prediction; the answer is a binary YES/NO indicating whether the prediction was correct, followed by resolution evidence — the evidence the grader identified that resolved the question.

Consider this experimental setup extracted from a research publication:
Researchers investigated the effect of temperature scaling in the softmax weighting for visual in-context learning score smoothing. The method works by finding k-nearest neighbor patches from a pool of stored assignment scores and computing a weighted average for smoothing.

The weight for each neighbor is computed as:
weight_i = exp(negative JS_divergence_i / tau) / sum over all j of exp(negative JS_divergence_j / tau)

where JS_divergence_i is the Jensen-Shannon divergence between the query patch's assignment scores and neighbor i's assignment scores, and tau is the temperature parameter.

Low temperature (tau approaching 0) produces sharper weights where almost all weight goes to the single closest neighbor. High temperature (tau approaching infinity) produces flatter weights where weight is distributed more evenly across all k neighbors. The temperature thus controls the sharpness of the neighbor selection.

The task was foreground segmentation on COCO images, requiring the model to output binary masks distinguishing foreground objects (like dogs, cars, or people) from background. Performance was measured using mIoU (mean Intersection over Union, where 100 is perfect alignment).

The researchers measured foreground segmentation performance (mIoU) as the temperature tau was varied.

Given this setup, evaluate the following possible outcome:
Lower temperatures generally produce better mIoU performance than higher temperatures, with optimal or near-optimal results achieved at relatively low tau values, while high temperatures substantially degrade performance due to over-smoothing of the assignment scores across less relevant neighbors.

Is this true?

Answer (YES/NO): NO